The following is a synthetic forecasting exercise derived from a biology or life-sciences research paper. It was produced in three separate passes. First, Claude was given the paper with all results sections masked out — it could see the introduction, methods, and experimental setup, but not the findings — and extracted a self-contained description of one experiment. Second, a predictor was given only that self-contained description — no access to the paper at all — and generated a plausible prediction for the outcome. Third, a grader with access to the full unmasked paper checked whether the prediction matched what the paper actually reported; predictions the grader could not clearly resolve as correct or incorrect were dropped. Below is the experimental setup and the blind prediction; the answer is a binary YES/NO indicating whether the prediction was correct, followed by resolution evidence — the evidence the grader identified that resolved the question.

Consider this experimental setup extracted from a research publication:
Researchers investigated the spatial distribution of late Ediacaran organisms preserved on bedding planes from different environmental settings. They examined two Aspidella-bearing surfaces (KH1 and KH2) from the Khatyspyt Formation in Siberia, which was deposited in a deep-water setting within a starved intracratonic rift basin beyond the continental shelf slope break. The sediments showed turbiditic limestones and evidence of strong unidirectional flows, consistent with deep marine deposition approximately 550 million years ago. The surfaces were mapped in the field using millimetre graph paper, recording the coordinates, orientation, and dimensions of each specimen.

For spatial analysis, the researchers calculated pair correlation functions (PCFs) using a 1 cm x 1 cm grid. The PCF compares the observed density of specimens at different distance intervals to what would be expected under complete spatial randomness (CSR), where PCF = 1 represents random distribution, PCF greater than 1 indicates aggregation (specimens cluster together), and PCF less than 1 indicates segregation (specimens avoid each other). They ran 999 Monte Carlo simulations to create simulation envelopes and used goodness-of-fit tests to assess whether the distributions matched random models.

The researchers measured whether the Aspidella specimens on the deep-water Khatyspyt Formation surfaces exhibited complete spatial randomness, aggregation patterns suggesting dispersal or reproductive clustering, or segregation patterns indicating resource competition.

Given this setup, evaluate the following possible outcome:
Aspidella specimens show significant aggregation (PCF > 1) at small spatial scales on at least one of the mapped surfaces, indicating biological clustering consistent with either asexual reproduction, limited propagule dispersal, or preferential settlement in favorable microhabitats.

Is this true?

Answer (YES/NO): YES